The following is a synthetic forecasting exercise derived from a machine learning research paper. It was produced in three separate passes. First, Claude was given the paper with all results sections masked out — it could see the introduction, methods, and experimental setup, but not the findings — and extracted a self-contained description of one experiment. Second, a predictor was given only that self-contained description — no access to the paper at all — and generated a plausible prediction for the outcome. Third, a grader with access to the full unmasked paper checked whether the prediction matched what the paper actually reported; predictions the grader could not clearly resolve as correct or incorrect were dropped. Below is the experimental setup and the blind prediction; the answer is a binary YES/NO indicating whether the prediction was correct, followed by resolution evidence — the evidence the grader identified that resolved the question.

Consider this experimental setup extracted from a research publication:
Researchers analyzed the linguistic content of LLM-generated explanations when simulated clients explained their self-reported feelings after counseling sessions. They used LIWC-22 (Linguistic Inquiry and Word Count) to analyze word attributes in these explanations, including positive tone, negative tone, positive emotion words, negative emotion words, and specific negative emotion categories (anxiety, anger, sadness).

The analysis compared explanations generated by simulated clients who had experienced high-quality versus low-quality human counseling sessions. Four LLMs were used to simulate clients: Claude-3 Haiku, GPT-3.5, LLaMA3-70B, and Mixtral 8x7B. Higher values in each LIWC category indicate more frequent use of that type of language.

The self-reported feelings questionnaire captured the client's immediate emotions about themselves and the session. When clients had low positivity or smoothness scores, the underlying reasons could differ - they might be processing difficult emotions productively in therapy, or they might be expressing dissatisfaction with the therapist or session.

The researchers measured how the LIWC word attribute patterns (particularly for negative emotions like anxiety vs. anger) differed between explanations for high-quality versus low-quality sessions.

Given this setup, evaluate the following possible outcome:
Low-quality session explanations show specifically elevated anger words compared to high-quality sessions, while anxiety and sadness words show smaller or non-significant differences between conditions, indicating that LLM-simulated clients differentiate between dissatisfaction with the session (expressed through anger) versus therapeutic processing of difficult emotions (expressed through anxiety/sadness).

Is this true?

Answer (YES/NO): NO